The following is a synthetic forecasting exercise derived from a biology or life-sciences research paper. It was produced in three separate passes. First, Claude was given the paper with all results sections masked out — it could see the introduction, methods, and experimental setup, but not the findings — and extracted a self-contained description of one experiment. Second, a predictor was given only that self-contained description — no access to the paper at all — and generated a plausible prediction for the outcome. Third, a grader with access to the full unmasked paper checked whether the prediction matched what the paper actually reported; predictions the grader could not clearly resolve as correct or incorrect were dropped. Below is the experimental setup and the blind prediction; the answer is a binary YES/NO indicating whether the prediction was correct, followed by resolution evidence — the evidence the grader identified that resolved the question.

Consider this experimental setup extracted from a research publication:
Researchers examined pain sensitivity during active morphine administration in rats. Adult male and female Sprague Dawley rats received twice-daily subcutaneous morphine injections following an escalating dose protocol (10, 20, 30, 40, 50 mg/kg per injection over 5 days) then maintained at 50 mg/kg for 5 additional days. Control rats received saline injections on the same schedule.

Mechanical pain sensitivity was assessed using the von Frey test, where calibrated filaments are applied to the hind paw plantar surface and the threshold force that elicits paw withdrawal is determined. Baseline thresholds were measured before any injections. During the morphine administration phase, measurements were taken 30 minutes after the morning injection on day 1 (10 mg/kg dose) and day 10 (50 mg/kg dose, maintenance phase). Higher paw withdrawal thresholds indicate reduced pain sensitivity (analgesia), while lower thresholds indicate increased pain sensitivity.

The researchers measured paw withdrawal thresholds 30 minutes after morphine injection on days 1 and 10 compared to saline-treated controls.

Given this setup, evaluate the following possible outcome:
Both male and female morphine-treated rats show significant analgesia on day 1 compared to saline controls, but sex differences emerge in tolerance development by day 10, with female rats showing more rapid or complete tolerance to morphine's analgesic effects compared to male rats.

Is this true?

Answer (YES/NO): NO